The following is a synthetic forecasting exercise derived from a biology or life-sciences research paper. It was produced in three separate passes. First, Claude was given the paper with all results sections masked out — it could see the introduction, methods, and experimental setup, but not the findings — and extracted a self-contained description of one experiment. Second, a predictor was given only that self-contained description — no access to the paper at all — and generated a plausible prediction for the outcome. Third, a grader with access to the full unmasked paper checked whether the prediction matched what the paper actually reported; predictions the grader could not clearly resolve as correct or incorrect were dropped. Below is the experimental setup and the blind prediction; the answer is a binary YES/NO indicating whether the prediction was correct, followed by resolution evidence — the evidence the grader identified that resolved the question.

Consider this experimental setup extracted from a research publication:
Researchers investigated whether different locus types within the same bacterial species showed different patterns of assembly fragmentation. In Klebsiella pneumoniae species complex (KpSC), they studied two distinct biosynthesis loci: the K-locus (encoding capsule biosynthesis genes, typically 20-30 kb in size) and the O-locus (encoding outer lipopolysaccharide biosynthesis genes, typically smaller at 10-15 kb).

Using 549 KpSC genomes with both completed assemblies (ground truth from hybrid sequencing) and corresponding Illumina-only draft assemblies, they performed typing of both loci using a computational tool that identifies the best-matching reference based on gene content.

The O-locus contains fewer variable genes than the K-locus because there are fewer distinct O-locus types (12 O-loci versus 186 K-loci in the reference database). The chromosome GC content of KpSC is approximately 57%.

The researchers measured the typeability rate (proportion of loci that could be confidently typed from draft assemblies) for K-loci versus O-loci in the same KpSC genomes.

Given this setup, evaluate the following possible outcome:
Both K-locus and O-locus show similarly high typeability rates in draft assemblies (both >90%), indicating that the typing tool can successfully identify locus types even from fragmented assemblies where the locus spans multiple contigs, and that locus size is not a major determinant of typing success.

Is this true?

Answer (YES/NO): NO